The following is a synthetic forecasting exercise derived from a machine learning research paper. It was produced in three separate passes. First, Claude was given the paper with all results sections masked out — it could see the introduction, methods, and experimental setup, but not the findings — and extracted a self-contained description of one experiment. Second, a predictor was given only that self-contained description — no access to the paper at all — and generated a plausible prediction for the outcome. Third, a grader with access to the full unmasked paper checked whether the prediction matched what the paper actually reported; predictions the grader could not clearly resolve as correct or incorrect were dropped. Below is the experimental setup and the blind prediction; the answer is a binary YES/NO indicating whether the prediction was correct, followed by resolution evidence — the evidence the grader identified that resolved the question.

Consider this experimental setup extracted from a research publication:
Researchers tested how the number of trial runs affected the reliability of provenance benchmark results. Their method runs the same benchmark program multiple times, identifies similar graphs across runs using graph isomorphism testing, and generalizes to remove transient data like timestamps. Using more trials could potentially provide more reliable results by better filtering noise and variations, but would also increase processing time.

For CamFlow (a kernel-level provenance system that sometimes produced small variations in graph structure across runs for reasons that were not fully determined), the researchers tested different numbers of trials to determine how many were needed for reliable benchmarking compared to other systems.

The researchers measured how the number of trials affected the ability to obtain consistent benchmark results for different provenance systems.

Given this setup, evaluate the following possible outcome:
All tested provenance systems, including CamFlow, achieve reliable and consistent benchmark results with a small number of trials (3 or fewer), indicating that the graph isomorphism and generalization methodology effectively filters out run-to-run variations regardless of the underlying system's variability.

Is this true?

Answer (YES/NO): NO